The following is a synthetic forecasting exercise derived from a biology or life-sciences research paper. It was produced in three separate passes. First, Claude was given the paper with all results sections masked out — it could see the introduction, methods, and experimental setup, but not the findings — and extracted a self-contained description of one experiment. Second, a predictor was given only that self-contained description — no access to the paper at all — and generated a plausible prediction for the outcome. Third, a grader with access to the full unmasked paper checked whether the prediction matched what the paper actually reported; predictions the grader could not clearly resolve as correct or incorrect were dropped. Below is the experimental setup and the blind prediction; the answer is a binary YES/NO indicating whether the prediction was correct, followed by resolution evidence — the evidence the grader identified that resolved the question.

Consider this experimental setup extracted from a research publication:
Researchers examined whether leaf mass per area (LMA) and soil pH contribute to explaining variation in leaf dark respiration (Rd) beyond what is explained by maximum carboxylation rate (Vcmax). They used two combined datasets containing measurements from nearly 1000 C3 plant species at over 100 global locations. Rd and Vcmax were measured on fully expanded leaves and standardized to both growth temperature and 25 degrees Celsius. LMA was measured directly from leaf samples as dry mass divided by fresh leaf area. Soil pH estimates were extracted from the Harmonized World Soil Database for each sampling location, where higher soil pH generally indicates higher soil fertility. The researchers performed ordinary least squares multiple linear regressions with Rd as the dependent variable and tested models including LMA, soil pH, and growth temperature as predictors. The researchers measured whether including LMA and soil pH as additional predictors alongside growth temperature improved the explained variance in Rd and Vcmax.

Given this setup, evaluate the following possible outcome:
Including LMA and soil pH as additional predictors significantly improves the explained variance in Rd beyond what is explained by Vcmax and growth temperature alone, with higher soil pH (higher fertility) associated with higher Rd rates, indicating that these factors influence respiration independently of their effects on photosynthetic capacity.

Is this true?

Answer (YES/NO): NO